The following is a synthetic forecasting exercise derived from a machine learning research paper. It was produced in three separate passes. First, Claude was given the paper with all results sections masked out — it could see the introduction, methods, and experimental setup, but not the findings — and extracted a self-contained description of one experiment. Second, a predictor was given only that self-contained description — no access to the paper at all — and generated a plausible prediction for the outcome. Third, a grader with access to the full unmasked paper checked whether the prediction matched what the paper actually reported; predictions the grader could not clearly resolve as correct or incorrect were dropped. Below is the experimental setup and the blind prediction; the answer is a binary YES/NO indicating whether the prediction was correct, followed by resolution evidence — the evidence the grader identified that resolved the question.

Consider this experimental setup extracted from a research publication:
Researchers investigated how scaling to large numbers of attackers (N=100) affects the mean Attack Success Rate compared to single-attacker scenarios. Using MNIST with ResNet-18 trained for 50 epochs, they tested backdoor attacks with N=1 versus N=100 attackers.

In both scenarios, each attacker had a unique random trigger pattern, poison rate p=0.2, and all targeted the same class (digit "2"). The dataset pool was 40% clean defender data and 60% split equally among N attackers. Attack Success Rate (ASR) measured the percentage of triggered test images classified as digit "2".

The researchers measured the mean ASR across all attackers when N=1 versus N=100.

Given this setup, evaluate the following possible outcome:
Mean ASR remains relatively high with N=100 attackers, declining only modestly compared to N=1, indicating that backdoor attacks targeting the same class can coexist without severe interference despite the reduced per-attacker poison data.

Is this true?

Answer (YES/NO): NO